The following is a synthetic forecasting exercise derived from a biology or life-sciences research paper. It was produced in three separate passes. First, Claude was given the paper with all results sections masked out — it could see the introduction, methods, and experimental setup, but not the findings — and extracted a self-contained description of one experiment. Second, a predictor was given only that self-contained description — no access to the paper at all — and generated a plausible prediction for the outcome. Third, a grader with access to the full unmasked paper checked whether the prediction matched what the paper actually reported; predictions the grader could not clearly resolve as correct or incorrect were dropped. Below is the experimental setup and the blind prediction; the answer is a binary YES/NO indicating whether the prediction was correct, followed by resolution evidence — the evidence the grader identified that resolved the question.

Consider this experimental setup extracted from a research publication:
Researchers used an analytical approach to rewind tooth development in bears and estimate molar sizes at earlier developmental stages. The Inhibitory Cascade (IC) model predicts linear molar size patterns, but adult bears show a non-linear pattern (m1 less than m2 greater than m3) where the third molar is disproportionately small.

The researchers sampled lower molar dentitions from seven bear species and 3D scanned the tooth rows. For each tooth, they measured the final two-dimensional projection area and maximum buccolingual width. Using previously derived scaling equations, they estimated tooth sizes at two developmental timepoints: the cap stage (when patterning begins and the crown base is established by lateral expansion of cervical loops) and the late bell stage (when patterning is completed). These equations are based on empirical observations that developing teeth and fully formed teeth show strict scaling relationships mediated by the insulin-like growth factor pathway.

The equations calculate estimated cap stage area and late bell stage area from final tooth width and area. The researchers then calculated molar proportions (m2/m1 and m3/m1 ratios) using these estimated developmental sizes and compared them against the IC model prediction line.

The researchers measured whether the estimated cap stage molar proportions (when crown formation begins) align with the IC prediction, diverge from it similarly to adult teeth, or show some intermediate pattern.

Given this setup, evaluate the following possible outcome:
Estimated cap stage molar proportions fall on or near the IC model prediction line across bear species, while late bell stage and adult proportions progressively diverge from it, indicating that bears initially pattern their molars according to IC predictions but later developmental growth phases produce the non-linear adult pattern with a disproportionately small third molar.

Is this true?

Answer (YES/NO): YES